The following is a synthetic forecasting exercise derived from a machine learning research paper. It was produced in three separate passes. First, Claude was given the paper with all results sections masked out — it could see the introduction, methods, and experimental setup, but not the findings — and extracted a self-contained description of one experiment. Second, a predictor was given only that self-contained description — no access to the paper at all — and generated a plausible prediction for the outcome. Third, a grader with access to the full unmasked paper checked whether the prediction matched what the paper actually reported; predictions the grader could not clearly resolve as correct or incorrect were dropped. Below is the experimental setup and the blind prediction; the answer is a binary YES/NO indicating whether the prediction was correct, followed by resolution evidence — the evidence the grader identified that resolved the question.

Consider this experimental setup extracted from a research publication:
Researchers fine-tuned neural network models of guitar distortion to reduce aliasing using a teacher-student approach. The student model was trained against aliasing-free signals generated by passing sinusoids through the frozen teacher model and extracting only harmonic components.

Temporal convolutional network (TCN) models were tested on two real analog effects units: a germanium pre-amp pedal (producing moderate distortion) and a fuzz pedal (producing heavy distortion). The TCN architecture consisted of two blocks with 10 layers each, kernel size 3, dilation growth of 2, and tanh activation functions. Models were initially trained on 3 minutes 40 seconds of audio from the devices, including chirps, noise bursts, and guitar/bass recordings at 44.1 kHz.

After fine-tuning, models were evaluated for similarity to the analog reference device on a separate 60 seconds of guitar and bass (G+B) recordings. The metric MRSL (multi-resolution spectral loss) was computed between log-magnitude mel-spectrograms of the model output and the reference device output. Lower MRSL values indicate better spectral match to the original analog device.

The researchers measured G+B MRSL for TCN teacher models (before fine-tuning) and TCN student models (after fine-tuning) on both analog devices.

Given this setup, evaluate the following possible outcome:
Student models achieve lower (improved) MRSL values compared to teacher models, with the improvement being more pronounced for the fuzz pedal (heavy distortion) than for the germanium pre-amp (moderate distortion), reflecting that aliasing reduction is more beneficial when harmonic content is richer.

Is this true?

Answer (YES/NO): NO